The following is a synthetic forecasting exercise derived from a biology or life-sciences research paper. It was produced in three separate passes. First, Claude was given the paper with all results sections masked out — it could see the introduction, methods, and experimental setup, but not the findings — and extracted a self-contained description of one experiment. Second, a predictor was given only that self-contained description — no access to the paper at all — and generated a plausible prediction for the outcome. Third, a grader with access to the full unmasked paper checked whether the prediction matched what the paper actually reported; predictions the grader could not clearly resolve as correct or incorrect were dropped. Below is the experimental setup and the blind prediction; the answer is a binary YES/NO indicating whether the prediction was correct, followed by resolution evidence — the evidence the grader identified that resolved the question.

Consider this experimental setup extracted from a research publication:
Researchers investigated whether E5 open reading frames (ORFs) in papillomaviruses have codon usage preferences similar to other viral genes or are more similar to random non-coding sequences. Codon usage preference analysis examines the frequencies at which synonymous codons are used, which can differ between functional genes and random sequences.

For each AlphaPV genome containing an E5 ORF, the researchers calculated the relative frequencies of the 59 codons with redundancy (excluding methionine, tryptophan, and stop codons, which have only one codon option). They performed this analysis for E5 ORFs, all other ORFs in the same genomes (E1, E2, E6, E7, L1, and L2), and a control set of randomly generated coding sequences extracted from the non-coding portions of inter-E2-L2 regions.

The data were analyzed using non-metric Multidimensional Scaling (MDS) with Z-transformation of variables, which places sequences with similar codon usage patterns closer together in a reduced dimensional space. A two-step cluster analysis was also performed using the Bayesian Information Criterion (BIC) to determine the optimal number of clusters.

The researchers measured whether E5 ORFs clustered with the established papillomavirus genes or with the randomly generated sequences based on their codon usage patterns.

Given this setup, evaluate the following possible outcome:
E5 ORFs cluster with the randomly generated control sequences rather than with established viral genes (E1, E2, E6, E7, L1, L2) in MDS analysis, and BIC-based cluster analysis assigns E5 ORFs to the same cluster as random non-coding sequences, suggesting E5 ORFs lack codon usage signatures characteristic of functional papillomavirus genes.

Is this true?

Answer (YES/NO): NO